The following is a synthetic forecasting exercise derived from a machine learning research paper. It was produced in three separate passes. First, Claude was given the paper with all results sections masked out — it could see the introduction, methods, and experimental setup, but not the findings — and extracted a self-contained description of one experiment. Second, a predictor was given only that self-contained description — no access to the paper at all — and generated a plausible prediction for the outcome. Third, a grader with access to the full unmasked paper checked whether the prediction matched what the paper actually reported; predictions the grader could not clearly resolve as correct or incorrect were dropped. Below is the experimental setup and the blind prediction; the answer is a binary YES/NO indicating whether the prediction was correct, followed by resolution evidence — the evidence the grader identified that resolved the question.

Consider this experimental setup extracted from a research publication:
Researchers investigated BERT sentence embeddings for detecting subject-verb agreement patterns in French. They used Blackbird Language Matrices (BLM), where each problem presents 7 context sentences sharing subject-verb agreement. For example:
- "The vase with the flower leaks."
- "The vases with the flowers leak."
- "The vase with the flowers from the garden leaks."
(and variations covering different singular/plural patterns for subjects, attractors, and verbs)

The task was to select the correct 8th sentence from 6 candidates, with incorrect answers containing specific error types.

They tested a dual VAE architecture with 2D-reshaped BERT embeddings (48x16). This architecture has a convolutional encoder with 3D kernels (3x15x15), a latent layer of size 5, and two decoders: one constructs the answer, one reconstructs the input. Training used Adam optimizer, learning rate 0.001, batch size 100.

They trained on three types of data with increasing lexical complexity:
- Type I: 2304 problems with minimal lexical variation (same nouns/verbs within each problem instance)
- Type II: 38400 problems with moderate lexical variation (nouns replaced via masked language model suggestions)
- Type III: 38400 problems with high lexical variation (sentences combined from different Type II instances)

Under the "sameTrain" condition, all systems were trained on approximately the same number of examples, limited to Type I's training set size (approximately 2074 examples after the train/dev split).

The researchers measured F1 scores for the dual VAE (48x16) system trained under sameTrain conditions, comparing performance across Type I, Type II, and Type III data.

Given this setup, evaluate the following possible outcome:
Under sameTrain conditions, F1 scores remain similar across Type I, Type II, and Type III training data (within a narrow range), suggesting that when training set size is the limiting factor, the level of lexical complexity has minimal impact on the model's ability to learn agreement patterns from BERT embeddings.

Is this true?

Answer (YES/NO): NO